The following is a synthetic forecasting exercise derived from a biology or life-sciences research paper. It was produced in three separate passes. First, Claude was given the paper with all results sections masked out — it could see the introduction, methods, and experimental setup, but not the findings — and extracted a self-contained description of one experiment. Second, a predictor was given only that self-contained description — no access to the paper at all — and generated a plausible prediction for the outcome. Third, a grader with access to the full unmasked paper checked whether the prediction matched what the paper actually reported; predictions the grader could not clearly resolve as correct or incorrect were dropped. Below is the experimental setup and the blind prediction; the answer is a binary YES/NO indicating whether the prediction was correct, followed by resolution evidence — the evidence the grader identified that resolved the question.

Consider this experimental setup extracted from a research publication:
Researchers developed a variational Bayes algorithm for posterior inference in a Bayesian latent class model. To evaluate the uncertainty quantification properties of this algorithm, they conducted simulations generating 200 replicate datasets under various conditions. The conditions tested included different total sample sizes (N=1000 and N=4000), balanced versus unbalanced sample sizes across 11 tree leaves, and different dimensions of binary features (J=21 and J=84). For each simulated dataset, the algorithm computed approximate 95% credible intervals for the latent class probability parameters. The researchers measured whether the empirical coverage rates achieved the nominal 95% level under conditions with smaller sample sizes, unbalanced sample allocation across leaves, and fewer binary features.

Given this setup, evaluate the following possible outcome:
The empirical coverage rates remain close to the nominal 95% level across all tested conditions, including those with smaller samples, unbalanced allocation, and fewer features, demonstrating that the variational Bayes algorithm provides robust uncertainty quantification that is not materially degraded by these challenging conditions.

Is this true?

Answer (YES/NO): NO